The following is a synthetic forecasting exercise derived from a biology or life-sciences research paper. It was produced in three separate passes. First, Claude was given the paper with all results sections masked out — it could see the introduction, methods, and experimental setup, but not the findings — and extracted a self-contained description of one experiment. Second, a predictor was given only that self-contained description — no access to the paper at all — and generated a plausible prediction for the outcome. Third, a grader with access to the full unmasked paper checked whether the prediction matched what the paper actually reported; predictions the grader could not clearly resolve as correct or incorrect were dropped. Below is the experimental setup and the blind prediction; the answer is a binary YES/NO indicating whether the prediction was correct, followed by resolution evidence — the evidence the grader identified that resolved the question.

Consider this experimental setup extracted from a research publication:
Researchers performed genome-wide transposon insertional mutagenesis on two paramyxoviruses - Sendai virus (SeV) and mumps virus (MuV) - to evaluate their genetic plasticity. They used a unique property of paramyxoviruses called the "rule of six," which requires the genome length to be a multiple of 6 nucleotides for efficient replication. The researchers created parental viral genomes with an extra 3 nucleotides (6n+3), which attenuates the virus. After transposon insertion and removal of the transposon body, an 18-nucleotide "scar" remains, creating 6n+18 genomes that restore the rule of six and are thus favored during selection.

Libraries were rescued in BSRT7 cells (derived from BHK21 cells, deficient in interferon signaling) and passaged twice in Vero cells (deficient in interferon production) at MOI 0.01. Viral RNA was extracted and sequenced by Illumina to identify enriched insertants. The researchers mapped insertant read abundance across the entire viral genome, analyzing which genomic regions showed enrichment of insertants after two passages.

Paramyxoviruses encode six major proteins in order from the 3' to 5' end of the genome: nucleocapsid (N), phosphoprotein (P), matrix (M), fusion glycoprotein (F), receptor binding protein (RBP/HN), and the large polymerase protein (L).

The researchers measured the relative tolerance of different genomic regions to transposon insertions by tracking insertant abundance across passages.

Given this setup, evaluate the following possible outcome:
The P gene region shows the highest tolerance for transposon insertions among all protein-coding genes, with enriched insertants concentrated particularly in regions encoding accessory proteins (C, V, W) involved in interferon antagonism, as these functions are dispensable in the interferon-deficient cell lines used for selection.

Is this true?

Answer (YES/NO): NO